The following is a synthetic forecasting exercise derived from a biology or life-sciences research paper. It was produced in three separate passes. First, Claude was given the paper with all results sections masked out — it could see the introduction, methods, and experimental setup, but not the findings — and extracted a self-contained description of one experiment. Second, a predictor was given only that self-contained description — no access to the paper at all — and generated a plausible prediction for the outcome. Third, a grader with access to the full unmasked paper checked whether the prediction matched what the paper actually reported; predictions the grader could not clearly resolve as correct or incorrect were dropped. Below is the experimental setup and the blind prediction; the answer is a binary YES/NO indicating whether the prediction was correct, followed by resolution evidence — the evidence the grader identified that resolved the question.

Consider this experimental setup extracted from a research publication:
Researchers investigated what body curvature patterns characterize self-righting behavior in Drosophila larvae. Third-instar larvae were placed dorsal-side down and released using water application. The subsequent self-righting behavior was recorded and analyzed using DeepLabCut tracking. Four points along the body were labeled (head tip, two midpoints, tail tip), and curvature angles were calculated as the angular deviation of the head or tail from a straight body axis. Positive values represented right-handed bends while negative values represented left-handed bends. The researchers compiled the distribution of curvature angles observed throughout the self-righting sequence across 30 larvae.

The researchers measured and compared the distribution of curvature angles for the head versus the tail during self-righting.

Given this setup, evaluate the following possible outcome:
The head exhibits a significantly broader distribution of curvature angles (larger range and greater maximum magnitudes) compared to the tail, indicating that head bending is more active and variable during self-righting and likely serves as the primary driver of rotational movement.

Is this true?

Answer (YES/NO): YES